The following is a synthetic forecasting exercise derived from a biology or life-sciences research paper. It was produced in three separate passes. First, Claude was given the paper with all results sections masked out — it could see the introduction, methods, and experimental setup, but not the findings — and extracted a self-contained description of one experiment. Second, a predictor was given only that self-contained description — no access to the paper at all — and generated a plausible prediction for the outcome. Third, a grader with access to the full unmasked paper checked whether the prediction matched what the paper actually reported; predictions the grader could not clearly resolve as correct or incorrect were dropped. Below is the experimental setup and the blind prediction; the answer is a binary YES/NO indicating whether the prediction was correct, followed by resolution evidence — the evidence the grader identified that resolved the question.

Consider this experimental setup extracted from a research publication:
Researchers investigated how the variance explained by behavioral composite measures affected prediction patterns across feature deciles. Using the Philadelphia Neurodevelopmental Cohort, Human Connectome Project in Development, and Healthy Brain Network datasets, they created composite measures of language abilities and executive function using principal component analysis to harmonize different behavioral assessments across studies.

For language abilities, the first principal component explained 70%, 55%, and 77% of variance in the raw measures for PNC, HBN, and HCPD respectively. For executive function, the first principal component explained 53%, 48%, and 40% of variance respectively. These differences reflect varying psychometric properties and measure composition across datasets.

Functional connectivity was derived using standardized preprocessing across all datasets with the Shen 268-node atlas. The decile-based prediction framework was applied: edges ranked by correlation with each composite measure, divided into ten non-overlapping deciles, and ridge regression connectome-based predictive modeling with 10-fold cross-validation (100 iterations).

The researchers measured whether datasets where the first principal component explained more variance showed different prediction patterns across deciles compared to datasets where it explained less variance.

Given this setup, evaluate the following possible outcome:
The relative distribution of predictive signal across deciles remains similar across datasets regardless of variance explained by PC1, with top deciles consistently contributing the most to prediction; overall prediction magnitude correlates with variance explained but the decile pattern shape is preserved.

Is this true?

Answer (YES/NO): NO